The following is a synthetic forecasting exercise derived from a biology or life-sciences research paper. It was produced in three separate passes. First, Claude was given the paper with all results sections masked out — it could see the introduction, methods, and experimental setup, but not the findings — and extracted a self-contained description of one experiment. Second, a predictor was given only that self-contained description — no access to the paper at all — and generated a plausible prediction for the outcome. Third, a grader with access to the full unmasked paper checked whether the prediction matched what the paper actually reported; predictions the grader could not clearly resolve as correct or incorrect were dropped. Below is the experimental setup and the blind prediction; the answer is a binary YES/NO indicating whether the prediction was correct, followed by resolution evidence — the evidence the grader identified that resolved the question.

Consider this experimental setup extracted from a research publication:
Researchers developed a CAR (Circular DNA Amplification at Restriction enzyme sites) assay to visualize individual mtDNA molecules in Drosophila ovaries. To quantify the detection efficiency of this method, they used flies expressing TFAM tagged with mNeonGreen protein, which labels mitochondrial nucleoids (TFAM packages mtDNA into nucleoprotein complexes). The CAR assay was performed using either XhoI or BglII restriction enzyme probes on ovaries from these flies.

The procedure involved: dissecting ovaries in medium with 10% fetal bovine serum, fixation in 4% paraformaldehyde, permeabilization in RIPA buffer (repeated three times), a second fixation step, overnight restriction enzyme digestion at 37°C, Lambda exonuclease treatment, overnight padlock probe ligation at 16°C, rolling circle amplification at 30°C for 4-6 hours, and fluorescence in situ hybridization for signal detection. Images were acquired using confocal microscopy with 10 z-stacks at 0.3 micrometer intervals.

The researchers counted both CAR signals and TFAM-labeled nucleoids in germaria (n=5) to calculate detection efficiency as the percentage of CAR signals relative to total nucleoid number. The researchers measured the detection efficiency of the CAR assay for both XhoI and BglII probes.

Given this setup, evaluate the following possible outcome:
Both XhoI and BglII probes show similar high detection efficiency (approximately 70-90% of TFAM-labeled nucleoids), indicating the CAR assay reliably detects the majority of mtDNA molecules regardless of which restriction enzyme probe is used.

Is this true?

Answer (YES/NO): NO